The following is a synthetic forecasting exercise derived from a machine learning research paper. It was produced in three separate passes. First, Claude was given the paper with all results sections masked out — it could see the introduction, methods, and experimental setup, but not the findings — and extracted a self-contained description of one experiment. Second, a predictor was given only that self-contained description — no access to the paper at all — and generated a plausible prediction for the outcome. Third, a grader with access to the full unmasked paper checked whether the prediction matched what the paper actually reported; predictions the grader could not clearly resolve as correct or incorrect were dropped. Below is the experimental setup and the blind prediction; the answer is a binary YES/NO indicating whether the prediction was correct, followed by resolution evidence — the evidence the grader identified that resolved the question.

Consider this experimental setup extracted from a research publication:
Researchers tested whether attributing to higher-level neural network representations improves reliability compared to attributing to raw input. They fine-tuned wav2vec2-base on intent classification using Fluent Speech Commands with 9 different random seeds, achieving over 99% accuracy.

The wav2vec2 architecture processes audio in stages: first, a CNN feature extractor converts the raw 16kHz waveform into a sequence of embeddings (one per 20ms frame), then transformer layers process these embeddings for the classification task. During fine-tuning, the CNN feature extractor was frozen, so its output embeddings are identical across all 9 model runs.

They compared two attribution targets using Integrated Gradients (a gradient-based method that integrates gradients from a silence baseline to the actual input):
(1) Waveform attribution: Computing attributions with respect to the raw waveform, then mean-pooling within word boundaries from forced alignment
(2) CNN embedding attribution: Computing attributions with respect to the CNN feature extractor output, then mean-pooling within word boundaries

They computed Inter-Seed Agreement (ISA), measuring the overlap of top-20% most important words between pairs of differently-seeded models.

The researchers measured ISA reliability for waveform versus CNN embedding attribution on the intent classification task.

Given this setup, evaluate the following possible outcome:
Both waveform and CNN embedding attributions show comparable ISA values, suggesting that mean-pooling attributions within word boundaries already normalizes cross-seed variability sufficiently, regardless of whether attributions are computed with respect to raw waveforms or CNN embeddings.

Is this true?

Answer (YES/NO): NO